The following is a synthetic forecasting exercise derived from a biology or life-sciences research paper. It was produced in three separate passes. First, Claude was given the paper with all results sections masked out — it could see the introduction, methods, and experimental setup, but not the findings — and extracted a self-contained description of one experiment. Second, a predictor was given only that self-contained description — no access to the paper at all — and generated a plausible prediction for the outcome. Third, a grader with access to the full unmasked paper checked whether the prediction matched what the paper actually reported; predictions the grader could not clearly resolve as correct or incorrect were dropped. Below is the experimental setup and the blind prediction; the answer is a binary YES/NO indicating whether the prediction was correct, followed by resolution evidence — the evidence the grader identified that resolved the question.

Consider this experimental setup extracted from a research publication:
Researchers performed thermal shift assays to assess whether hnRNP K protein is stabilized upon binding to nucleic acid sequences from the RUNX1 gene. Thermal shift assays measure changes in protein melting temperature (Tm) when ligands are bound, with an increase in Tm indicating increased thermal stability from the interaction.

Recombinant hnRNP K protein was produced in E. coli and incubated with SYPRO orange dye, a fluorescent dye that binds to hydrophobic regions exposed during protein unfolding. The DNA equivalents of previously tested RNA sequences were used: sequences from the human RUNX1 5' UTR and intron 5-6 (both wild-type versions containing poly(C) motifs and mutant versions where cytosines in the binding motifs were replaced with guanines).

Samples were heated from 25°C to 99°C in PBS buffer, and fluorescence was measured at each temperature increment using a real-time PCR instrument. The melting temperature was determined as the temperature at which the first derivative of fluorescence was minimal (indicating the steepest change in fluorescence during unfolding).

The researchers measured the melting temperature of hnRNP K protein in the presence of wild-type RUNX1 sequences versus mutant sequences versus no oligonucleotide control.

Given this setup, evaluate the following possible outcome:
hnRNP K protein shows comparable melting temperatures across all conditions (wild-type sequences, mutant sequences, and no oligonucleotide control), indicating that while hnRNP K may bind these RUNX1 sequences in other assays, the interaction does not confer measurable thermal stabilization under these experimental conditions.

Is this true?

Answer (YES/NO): NO